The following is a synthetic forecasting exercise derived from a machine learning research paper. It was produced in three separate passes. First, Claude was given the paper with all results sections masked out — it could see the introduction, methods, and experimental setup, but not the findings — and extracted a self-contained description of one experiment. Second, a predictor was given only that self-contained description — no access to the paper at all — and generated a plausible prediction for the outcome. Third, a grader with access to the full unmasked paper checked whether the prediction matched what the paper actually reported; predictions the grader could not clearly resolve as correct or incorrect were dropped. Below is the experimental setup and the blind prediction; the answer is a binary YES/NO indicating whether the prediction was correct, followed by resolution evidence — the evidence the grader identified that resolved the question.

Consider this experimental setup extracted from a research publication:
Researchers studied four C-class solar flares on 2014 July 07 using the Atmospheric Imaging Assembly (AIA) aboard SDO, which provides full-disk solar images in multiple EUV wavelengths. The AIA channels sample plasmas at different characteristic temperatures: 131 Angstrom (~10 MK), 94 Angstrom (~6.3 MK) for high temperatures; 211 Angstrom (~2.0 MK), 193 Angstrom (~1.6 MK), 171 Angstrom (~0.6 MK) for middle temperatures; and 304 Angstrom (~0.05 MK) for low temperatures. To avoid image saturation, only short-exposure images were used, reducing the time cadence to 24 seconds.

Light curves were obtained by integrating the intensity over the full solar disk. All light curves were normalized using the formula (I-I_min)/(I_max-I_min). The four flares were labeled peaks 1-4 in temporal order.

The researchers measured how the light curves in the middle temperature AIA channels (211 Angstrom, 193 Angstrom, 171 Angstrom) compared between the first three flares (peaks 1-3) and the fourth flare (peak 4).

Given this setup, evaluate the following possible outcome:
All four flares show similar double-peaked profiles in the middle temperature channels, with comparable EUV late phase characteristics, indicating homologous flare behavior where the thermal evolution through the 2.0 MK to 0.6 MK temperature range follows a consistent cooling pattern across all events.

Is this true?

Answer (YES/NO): NO